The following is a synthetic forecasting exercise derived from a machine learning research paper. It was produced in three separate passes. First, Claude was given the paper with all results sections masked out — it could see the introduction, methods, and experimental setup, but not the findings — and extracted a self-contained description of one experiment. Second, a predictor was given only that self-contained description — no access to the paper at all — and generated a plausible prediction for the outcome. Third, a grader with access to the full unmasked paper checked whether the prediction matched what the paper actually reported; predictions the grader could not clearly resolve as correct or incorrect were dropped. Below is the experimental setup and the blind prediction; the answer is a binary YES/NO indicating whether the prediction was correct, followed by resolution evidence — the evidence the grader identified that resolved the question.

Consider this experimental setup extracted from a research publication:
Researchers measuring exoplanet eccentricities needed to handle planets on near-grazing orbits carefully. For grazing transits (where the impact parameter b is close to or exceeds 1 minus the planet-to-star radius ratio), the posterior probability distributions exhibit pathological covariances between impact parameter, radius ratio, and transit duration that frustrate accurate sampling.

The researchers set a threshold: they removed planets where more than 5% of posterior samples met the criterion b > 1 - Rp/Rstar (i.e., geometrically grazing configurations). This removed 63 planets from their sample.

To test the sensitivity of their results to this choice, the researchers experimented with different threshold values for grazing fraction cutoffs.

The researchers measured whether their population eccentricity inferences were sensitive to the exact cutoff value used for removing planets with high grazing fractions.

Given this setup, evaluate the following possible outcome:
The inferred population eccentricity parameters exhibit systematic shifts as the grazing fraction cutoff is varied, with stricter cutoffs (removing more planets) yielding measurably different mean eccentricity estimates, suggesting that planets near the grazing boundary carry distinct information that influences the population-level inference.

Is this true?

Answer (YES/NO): NO